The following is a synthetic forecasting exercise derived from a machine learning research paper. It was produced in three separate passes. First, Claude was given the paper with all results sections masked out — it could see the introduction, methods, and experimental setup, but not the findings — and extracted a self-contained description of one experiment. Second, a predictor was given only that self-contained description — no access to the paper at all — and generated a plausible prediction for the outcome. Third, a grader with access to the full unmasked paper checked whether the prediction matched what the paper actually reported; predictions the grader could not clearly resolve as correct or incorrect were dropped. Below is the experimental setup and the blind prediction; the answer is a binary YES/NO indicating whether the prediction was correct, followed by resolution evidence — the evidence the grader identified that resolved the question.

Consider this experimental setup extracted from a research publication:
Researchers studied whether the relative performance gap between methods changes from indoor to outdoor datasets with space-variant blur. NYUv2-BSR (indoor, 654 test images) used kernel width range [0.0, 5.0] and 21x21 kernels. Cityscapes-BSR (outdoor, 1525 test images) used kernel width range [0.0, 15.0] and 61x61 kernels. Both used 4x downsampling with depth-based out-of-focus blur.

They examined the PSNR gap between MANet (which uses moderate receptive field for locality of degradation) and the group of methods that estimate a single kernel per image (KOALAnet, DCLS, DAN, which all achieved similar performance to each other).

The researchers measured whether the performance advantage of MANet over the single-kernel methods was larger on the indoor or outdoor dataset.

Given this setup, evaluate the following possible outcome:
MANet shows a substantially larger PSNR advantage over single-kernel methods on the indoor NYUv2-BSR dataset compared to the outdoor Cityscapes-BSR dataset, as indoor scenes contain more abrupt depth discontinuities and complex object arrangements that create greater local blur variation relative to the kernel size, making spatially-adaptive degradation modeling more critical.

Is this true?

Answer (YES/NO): NO